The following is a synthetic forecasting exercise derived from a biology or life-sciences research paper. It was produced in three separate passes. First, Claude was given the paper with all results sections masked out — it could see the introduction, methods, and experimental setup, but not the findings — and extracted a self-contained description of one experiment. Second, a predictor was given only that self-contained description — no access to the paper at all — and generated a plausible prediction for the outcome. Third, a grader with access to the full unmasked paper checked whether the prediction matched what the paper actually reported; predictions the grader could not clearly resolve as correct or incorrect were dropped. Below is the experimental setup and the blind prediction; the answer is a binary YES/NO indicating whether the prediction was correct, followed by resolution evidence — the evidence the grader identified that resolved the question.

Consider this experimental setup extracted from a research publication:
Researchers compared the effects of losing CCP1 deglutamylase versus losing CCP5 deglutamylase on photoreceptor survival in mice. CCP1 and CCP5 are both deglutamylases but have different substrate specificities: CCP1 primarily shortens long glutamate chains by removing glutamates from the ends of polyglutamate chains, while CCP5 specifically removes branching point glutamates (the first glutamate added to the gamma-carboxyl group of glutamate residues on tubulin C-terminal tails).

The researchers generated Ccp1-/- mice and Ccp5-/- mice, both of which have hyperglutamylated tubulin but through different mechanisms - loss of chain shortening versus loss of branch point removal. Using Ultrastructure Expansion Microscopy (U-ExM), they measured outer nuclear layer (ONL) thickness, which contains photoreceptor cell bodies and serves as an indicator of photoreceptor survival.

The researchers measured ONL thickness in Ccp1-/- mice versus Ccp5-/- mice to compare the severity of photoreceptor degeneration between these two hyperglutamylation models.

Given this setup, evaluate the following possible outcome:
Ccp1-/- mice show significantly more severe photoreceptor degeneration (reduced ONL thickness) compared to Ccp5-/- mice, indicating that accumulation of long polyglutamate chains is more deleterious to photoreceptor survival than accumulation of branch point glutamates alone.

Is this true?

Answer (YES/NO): YES